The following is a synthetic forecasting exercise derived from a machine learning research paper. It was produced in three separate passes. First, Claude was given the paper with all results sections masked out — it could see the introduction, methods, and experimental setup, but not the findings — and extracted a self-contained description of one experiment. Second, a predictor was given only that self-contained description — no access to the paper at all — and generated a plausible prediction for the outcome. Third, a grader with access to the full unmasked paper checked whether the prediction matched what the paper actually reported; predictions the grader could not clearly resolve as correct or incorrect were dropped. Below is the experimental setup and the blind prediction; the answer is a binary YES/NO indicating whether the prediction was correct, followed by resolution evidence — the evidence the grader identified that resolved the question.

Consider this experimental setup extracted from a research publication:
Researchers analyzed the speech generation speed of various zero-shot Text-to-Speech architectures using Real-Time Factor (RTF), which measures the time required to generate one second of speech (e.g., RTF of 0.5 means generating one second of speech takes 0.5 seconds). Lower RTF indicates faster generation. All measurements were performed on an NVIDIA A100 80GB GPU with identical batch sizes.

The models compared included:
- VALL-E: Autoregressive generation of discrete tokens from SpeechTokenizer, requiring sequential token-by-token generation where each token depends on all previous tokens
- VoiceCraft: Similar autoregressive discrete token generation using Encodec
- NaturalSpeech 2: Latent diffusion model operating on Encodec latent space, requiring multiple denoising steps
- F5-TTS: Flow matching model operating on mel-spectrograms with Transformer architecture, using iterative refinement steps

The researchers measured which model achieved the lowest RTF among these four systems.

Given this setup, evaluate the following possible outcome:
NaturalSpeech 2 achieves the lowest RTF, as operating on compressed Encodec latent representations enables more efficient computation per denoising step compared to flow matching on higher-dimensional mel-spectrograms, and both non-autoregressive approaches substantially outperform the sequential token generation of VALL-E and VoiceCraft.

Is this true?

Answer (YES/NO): NO